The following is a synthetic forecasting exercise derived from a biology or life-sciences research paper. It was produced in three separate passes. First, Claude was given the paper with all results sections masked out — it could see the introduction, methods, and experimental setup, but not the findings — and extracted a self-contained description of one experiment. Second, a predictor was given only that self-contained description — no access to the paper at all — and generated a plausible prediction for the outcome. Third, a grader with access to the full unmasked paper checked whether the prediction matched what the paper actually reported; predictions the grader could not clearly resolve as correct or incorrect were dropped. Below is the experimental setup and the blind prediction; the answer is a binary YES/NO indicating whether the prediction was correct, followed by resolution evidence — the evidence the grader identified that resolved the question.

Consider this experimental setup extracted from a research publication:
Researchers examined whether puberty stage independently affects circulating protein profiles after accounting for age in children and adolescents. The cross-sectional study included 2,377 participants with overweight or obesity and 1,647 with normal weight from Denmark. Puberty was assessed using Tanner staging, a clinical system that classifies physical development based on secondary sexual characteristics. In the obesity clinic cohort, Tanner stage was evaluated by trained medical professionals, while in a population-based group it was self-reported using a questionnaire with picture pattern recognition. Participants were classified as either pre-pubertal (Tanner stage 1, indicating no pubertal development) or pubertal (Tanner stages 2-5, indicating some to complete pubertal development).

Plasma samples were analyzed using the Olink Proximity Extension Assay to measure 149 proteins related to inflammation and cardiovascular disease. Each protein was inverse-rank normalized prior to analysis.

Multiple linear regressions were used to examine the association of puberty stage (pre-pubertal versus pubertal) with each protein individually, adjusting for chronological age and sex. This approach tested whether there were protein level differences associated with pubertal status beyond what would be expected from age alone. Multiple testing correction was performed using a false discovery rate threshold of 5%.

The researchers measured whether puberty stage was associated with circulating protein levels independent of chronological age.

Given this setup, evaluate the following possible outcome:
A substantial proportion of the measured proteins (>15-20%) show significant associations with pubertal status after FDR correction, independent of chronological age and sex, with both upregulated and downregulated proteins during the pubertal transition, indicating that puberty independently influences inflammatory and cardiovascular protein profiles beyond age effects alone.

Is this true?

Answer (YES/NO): YES